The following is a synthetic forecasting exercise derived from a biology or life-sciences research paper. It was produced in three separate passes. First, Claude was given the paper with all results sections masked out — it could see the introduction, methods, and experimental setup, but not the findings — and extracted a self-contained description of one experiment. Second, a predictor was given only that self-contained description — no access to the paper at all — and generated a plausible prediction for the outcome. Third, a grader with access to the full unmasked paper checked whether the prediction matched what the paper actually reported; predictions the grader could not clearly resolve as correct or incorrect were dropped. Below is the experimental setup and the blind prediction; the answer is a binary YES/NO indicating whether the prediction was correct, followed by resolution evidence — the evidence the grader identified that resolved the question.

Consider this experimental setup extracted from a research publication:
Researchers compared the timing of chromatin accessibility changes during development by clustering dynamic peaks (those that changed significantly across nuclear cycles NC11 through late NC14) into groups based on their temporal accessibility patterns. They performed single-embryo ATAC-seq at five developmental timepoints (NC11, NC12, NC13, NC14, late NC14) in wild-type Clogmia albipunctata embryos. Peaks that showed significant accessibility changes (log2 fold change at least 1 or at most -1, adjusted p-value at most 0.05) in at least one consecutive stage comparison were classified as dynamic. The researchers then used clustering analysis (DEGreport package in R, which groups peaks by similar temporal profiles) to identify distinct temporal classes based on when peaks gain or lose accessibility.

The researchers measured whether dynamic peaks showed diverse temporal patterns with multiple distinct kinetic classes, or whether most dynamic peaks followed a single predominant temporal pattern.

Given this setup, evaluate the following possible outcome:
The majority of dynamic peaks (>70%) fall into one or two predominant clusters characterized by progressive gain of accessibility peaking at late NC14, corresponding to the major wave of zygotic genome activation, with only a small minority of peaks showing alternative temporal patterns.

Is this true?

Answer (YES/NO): NO